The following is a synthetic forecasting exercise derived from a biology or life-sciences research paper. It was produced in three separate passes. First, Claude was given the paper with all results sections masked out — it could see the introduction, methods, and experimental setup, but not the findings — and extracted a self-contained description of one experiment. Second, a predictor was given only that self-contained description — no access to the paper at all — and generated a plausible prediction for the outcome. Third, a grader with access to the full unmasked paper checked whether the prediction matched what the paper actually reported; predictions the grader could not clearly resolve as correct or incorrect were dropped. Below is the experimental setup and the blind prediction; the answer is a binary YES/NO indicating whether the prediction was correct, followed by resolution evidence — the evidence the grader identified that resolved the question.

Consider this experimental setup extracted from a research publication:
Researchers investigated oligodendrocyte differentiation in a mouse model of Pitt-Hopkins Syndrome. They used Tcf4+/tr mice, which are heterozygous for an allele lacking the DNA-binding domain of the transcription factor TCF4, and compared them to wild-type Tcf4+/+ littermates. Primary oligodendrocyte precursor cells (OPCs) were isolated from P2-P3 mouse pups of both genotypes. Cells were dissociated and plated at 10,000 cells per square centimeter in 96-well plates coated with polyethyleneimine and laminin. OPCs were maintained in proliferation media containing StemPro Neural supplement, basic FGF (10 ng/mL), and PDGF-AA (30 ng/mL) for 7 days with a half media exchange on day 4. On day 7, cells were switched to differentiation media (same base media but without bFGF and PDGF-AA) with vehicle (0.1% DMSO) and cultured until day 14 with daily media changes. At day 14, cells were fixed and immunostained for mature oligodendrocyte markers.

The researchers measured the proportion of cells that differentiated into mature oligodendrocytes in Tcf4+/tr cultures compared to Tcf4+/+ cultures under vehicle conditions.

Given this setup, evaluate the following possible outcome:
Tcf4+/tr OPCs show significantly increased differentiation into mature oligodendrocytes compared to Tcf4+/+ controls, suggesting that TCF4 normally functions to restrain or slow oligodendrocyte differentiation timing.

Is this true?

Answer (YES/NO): NO